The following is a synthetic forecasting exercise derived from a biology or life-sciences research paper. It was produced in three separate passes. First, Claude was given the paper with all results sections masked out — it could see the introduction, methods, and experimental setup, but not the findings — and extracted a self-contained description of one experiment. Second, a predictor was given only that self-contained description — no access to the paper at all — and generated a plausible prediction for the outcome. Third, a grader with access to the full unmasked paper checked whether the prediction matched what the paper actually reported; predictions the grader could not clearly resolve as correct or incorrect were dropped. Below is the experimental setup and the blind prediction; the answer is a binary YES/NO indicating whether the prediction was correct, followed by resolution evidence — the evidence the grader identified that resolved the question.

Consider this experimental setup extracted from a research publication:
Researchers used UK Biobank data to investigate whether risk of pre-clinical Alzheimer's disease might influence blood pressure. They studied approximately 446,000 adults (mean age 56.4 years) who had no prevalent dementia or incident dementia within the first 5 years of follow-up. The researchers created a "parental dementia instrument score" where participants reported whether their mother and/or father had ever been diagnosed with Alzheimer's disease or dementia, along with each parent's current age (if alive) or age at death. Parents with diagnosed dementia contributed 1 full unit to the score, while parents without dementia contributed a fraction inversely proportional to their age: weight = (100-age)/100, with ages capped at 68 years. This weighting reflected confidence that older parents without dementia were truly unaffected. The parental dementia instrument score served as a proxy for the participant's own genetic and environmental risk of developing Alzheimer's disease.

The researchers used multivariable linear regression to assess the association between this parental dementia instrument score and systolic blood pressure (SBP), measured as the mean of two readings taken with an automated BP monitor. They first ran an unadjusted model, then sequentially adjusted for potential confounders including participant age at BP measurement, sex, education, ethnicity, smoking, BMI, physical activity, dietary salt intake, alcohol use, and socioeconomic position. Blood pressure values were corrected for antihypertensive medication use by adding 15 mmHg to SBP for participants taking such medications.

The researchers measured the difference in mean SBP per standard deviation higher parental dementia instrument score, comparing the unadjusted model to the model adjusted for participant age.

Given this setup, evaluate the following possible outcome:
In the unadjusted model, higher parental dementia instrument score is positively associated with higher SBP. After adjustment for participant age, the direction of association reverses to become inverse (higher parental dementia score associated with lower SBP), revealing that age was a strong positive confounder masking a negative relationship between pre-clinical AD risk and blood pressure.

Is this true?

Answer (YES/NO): NO